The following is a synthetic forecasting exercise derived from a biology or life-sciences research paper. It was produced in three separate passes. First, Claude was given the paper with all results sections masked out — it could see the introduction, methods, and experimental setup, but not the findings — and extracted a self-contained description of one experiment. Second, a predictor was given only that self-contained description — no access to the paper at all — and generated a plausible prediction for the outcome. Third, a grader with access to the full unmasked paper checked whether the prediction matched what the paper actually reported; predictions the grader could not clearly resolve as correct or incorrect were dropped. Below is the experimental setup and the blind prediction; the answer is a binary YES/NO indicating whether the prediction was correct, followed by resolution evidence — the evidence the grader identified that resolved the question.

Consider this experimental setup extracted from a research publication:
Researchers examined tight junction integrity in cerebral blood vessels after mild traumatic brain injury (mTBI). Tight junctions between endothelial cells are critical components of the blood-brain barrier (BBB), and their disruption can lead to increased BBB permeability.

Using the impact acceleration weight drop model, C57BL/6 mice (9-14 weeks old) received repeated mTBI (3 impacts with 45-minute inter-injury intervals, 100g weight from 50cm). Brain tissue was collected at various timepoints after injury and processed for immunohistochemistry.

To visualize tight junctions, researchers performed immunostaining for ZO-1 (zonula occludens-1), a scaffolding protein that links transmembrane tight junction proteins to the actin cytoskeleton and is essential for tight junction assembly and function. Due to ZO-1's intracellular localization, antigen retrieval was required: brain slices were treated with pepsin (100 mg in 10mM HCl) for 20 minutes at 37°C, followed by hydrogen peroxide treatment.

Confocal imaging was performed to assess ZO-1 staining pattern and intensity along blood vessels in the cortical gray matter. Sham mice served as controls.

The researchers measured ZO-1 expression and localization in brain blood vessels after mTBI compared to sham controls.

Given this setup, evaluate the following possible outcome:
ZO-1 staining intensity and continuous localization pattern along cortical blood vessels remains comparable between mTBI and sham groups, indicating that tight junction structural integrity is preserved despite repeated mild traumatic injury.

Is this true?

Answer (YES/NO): NO